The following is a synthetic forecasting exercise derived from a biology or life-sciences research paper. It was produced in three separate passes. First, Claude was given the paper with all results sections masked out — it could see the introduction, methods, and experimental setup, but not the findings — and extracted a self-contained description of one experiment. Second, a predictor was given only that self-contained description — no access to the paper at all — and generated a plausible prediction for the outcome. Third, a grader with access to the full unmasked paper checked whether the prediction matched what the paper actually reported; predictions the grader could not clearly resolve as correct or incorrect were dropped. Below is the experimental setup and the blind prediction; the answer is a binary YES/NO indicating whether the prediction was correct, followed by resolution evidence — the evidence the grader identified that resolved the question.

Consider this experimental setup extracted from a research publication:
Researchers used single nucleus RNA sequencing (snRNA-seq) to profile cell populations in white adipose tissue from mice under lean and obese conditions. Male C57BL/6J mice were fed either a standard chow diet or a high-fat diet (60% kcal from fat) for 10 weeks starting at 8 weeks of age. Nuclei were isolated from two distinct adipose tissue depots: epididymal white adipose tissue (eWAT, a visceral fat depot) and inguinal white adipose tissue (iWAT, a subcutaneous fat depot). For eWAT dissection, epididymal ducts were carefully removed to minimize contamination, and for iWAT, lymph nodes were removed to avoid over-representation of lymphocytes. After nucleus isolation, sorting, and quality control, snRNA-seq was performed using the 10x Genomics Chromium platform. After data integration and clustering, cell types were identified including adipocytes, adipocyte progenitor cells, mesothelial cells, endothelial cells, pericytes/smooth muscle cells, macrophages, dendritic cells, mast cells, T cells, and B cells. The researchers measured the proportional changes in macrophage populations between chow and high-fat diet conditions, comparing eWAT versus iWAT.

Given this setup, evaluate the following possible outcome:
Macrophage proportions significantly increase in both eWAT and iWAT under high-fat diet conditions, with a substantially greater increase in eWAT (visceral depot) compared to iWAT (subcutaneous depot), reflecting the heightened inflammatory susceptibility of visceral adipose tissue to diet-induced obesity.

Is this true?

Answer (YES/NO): YES